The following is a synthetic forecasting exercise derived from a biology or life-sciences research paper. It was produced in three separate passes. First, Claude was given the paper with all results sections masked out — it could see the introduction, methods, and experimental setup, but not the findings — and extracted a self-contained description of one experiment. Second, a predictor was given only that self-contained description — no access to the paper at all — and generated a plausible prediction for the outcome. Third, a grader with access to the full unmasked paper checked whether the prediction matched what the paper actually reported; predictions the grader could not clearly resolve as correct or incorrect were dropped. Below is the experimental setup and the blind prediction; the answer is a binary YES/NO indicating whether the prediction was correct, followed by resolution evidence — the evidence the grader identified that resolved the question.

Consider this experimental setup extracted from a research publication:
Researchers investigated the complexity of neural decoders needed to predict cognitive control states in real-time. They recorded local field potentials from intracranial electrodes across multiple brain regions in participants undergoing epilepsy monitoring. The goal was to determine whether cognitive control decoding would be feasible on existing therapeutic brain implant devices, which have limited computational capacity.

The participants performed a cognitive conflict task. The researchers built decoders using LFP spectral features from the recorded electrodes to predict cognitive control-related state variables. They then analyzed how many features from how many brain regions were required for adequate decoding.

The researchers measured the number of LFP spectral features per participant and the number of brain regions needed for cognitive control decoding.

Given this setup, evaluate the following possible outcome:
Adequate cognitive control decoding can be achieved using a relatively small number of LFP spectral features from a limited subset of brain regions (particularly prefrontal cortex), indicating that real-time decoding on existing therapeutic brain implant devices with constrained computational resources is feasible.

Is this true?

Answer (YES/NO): YES